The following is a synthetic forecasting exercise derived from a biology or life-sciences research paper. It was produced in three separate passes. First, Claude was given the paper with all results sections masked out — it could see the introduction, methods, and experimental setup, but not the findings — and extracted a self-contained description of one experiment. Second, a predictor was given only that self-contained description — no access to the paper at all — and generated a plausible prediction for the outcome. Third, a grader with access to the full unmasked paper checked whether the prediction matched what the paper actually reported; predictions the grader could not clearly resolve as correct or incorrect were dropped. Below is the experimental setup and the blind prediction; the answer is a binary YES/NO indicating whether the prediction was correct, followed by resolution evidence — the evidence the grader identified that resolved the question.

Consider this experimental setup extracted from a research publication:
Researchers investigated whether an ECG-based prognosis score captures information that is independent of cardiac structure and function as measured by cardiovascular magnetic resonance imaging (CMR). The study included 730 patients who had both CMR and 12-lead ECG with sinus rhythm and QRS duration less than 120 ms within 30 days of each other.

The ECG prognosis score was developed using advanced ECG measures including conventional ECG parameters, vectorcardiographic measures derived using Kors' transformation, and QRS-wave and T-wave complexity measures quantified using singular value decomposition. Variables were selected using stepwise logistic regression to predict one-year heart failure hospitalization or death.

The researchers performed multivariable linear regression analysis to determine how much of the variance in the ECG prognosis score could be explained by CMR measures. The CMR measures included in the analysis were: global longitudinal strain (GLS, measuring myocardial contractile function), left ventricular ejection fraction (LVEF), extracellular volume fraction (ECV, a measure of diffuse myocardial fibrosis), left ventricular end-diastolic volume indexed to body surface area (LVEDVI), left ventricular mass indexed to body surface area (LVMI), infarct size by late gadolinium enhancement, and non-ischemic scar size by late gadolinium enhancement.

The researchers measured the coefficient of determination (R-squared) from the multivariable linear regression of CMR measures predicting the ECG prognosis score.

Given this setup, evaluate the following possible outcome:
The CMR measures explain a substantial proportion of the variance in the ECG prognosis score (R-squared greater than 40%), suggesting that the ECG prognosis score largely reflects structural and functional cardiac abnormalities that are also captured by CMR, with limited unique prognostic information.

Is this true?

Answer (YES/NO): NO